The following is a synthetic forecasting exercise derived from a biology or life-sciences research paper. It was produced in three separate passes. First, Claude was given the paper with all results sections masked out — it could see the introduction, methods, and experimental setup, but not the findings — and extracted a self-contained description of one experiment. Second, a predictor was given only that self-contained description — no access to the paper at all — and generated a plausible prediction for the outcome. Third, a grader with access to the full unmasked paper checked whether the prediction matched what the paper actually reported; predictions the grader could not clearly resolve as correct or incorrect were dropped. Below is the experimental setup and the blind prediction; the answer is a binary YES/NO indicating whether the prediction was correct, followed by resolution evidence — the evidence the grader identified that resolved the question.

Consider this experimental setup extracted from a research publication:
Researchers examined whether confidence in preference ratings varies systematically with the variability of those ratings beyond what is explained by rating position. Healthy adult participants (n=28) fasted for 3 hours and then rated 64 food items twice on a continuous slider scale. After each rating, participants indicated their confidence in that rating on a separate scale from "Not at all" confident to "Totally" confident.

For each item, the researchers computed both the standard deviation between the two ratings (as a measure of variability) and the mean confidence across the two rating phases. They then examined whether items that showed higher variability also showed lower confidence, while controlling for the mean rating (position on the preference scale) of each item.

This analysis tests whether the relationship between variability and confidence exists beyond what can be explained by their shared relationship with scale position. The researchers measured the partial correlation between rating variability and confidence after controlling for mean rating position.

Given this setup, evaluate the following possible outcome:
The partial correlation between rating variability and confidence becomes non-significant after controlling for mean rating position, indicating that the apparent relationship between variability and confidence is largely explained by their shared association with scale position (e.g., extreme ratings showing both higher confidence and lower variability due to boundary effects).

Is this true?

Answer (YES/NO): NO